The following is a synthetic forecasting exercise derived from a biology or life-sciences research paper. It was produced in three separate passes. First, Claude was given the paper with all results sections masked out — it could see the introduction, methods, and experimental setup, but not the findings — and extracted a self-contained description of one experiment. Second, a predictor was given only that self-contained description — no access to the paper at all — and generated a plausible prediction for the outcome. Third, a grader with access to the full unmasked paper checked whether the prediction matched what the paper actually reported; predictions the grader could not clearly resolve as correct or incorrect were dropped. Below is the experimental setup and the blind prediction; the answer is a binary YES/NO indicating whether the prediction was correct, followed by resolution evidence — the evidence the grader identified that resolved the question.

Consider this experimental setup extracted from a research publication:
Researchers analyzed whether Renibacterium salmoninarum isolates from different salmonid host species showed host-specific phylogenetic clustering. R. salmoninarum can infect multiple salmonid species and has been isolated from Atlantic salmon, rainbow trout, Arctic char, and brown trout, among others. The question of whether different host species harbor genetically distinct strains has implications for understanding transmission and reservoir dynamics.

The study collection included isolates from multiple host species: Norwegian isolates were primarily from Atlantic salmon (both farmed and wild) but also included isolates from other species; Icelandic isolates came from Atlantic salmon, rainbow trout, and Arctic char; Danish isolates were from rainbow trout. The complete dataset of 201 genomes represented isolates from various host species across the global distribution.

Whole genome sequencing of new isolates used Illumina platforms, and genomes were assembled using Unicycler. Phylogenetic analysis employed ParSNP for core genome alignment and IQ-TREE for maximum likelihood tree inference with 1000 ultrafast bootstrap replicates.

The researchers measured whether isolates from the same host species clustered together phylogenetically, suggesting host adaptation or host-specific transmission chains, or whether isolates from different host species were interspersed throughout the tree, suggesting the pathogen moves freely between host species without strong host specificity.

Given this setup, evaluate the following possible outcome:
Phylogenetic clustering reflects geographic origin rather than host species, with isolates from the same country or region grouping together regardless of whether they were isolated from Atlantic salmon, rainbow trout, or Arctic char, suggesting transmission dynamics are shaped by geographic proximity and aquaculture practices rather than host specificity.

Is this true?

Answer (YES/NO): YES